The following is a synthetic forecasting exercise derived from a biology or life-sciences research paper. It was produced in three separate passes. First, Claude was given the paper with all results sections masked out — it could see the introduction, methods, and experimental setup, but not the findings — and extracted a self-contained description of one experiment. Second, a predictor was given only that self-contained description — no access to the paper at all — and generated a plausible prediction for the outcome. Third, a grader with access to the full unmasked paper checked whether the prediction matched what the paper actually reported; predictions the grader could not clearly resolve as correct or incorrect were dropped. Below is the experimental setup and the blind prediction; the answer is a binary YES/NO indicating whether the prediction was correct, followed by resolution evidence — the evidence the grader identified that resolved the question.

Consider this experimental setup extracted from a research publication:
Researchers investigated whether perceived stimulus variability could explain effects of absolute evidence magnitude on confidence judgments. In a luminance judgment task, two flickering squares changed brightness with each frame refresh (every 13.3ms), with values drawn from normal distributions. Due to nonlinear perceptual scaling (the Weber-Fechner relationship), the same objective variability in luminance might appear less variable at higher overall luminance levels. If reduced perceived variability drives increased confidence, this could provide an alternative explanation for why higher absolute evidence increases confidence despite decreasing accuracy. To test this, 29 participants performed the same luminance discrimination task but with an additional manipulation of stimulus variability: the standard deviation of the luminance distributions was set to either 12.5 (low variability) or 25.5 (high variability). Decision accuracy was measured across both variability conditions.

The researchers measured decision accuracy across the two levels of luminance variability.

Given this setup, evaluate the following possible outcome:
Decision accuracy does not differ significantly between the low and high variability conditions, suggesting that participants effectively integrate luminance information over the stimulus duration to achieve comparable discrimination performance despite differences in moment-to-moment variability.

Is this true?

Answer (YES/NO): YES